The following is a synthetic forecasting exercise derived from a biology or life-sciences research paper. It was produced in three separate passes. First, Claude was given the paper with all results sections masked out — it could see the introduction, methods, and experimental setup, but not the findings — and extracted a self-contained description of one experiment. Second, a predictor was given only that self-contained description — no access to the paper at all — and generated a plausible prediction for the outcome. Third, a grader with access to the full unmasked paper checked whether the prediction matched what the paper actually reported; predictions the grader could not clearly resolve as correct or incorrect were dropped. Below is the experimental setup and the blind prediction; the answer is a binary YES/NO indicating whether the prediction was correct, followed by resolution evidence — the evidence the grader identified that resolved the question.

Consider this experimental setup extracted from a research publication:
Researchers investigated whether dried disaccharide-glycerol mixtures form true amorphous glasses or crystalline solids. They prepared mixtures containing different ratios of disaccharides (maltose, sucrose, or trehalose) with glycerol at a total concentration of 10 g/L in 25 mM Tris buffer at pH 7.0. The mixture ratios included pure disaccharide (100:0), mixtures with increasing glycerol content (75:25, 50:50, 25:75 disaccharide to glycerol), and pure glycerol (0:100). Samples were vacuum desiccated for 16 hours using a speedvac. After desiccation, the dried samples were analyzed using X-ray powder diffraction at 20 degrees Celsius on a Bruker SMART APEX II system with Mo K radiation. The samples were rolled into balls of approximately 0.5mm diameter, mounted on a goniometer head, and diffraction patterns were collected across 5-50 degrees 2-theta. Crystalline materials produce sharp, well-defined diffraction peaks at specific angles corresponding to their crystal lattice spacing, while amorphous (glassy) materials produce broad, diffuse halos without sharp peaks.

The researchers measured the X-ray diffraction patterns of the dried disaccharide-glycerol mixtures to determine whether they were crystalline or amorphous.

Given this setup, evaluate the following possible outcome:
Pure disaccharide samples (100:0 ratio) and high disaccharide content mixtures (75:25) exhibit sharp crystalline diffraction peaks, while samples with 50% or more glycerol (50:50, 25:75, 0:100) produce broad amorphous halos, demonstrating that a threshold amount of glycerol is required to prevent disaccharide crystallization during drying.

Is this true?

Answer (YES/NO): NO